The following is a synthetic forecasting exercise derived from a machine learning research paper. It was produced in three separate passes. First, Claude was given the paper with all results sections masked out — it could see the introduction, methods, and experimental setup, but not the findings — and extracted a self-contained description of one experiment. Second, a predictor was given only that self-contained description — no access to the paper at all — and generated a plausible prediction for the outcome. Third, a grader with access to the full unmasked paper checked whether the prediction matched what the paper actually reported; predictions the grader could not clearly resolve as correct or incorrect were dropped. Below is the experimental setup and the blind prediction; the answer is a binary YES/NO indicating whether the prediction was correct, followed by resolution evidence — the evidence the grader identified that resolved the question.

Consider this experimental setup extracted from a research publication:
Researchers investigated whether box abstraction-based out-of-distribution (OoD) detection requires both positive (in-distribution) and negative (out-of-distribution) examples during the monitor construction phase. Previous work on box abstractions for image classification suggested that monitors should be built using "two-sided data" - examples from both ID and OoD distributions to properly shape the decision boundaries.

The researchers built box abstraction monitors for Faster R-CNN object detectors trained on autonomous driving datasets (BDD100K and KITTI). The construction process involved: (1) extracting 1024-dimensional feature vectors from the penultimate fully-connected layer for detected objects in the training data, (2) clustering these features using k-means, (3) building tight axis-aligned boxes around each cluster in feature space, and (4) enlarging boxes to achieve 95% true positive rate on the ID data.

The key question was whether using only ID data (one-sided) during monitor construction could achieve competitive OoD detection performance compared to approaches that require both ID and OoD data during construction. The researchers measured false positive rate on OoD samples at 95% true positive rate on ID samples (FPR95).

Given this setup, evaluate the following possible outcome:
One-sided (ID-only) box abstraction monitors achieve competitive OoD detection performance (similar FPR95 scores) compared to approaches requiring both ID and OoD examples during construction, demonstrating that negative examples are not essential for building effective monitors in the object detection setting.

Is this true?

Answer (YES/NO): YES